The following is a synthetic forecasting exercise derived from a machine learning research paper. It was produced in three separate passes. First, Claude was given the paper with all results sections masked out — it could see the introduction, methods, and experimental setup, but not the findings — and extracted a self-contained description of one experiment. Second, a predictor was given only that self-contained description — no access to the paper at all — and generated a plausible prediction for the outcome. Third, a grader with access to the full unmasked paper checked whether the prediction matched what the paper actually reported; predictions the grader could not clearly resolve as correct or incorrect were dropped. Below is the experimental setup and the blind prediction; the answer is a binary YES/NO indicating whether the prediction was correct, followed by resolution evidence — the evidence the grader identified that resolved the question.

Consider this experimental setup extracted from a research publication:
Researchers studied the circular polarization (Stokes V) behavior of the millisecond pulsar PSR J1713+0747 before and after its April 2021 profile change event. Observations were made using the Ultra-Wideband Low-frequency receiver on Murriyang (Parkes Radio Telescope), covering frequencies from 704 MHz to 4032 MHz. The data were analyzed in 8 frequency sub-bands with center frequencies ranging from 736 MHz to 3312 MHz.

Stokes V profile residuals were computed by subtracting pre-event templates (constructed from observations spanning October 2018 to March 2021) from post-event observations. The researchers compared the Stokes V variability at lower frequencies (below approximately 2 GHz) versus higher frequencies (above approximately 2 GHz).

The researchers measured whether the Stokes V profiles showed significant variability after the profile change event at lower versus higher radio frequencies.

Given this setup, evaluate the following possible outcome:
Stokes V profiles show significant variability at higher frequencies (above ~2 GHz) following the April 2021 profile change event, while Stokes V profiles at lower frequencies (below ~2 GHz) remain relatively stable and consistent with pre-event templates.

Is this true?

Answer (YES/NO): YES